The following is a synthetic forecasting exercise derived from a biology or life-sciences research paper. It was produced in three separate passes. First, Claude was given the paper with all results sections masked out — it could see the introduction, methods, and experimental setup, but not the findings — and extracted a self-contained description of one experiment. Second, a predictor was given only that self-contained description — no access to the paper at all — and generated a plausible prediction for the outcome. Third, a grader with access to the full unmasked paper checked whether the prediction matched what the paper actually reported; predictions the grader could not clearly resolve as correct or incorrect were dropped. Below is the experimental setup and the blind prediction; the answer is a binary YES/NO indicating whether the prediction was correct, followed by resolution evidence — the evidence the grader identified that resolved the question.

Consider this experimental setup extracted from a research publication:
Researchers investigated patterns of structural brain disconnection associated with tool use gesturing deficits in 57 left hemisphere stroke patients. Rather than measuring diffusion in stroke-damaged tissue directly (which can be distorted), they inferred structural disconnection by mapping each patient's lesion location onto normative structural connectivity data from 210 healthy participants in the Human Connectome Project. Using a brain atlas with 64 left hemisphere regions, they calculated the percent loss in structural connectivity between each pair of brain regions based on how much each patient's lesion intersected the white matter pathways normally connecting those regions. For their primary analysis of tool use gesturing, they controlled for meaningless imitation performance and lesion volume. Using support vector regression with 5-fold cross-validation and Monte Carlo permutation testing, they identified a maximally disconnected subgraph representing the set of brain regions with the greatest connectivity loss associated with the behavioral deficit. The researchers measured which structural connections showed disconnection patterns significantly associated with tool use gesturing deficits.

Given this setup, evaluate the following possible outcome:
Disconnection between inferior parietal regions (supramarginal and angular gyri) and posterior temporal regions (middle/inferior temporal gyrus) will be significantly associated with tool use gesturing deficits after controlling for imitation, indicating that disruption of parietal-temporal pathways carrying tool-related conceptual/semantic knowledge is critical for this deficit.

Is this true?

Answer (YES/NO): YES